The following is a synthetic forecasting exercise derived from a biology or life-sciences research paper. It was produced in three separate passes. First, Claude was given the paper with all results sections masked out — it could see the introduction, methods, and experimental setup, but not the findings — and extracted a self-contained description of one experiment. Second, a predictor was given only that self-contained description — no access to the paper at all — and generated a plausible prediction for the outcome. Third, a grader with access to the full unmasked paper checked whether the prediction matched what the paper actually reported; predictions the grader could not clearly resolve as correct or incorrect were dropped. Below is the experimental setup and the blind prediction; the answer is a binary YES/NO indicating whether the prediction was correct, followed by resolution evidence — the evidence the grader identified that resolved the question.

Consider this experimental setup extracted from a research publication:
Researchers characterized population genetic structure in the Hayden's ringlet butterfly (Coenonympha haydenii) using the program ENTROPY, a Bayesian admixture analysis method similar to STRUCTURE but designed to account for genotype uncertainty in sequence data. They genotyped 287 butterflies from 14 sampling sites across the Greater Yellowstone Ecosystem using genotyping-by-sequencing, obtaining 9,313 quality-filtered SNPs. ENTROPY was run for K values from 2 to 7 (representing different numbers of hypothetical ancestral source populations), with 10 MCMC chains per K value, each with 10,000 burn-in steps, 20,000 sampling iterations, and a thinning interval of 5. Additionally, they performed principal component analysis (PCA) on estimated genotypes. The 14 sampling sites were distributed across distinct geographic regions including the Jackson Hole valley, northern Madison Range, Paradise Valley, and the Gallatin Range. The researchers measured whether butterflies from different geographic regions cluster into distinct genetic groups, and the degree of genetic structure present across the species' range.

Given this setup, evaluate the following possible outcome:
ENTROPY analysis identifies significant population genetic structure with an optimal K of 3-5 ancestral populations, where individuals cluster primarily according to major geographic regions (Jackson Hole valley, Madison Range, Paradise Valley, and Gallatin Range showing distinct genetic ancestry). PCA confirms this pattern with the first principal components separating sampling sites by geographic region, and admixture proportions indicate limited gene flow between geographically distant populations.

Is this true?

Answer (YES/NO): NO